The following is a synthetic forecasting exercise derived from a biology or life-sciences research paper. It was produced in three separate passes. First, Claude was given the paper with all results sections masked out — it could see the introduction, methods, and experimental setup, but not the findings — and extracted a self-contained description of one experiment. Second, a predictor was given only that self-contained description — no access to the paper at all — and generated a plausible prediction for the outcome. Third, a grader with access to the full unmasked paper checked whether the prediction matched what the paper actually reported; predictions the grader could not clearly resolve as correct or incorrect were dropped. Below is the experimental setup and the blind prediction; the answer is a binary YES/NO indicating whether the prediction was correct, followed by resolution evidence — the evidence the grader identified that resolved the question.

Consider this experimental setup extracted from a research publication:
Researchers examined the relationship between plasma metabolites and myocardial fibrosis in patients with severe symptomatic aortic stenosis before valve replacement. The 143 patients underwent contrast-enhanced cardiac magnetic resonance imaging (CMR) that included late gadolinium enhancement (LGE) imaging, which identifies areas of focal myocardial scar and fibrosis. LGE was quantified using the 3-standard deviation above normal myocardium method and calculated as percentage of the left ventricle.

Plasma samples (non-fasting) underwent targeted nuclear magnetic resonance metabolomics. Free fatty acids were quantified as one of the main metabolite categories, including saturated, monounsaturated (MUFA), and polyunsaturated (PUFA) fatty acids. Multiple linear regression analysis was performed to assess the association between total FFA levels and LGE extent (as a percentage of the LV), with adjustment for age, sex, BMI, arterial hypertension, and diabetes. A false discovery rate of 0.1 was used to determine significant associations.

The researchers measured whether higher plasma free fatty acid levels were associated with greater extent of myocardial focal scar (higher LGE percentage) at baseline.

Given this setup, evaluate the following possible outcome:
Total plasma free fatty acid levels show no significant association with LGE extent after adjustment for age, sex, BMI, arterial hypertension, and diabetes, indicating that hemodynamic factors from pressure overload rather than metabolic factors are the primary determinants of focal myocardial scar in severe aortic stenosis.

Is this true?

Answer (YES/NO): NO